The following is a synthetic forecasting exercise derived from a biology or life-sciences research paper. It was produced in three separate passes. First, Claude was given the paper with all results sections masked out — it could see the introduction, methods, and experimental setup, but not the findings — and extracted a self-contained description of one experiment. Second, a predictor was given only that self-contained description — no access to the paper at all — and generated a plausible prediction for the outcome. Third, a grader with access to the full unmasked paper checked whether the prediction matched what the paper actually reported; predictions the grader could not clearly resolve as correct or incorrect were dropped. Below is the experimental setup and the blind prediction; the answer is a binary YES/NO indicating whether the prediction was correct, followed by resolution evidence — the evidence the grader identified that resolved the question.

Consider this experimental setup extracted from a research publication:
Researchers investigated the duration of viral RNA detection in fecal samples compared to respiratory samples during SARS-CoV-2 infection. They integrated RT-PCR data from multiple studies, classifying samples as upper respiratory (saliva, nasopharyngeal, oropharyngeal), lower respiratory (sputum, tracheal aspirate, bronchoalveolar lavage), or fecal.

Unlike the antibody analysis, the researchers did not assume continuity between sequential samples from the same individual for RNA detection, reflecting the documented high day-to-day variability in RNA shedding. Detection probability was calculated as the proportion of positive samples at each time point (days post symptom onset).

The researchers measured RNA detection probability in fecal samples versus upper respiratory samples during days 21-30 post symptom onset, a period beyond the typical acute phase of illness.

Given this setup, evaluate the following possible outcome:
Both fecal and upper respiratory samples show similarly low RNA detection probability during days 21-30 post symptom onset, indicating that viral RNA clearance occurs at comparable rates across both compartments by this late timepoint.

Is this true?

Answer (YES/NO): NO